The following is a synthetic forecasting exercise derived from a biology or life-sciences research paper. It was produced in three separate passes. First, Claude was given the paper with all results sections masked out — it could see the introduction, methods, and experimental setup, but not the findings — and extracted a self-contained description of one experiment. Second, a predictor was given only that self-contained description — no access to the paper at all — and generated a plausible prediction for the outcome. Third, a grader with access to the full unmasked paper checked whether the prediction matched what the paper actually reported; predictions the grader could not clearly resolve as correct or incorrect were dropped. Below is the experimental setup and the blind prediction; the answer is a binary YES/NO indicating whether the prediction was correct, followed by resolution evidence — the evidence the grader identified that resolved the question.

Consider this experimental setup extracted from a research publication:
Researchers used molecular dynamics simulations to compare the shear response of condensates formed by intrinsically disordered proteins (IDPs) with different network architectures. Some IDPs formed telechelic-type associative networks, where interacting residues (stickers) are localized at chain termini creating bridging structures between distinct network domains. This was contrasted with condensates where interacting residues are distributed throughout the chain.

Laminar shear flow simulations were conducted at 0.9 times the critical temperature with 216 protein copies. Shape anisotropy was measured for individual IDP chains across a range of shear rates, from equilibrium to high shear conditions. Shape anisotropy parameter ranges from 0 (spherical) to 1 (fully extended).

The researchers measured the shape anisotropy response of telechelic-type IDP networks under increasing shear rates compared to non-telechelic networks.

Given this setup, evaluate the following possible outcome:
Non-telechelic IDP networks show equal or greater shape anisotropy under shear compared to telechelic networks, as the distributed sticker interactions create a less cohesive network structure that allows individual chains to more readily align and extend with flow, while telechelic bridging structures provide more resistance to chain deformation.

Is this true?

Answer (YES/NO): YES